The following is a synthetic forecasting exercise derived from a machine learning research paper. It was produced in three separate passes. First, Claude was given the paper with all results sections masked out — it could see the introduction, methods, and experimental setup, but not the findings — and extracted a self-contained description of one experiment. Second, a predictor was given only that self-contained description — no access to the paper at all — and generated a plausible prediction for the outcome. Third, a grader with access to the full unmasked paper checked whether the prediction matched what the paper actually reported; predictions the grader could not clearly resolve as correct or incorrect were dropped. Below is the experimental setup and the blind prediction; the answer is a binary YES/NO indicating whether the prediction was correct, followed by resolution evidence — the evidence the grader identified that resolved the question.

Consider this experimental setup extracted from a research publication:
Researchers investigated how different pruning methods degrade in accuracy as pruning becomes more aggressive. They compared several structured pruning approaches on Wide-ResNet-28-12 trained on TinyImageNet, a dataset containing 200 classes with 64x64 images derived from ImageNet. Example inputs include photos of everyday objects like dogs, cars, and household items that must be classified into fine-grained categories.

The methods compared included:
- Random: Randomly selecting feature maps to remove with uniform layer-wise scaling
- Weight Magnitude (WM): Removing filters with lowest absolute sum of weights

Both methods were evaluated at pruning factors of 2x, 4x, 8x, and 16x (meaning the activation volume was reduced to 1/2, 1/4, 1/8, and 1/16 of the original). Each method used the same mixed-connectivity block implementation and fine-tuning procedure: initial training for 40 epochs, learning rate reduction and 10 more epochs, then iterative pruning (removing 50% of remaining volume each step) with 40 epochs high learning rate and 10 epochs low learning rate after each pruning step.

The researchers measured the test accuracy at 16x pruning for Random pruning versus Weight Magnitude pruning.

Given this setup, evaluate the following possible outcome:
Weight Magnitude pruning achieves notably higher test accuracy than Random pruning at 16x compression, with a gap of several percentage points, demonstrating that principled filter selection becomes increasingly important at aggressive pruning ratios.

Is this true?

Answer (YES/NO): YES